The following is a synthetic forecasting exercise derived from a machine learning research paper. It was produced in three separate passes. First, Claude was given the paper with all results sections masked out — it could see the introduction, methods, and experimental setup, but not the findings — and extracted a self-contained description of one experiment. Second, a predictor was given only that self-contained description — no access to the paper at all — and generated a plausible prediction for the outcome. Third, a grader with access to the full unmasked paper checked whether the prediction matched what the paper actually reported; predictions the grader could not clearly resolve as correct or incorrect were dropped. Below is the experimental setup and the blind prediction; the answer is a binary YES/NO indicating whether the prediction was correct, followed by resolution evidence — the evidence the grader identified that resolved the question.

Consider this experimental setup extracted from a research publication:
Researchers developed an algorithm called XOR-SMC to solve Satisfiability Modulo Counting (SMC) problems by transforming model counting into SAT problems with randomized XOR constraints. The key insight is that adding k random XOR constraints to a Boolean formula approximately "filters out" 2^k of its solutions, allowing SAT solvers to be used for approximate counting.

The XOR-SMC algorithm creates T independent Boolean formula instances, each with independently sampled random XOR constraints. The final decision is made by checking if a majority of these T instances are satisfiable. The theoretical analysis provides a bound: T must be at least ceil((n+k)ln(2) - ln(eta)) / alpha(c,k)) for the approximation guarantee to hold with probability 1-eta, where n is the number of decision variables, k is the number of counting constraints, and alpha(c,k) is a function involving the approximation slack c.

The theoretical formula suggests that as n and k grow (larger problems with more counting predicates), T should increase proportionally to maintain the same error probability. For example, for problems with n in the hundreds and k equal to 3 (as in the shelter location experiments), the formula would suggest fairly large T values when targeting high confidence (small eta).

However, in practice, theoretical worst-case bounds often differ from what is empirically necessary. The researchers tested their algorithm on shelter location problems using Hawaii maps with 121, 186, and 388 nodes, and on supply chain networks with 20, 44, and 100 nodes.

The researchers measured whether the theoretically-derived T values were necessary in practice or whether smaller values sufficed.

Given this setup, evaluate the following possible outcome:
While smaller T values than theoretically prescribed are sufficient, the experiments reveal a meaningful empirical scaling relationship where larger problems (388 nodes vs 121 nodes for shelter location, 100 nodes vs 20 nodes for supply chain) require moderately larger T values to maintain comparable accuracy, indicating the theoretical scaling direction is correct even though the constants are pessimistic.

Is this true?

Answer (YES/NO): NO